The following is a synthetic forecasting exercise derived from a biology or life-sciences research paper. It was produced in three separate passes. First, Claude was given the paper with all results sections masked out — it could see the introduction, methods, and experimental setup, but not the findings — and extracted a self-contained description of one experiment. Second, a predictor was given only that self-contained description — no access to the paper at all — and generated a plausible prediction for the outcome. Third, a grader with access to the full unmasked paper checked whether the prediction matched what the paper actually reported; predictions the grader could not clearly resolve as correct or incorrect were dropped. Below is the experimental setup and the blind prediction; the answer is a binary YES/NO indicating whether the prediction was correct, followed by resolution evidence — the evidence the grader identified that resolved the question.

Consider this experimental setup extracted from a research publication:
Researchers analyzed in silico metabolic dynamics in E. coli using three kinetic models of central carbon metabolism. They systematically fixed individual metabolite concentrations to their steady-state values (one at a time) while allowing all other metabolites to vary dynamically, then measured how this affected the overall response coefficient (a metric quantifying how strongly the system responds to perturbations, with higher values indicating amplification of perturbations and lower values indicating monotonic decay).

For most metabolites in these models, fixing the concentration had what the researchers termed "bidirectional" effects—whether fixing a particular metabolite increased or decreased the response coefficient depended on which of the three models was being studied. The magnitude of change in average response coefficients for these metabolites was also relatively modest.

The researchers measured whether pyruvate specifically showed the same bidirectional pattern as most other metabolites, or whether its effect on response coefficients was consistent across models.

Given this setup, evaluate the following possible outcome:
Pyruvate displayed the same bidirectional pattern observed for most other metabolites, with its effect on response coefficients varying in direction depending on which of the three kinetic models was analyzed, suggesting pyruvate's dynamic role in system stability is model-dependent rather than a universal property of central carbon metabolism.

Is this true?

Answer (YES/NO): NO